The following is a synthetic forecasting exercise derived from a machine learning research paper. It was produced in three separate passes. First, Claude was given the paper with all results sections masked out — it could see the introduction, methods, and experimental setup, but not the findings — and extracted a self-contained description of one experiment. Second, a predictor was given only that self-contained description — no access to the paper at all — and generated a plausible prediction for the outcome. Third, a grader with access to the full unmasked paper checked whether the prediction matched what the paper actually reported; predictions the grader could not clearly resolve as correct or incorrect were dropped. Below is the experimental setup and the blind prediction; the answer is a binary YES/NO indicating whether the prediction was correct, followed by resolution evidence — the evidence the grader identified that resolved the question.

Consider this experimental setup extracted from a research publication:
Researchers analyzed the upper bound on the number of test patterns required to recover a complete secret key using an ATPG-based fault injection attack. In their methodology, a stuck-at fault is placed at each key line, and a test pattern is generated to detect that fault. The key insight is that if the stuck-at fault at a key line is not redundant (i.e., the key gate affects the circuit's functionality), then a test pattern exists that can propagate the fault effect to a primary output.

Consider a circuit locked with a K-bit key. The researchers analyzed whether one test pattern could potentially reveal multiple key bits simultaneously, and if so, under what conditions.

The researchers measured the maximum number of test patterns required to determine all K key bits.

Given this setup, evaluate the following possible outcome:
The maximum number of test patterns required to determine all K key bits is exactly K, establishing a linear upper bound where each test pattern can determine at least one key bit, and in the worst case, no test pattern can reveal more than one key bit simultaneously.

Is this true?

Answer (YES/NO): YES